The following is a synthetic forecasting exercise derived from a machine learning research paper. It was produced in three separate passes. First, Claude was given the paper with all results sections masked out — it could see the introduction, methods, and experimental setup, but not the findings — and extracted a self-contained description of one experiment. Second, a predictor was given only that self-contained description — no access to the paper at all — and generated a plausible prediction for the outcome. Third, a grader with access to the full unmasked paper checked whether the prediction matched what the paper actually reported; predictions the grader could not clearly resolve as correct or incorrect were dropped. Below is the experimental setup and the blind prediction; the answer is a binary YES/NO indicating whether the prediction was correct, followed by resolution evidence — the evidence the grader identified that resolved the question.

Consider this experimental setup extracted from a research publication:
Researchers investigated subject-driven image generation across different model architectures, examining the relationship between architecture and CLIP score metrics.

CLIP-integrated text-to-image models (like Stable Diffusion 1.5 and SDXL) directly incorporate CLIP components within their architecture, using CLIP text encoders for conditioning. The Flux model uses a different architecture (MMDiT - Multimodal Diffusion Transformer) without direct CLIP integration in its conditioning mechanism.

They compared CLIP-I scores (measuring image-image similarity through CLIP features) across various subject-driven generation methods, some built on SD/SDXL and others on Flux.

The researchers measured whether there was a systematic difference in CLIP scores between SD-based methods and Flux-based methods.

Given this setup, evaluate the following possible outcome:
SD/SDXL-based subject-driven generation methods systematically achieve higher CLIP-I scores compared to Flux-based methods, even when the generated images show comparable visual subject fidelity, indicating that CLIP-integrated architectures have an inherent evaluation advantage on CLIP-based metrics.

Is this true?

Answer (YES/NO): YES